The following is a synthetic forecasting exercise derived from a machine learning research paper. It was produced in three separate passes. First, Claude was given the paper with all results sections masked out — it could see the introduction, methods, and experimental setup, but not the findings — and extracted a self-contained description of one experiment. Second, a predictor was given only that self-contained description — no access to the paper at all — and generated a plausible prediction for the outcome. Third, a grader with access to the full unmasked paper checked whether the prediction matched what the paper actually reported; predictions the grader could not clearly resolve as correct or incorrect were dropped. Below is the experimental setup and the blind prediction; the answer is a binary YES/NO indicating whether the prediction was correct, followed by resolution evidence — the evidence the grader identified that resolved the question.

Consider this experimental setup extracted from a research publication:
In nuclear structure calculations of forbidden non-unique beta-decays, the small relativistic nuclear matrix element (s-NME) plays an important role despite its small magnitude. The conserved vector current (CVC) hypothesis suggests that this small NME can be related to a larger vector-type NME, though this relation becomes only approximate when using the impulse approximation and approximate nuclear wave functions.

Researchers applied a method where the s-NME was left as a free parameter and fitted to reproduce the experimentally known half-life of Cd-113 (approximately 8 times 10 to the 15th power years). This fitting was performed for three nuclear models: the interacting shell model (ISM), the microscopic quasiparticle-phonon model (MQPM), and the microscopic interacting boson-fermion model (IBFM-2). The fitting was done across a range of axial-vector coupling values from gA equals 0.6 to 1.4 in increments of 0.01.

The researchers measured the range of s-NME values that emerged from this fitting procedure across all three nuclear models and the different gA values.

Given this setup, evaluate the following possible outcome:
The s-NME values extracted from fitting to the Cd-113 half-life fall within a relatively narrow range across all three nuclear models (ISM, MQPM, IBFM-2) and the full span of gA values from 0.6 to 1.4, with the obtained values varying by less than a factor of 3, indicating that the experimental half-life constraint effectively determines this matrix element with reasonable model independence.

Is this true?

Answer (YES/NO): YES